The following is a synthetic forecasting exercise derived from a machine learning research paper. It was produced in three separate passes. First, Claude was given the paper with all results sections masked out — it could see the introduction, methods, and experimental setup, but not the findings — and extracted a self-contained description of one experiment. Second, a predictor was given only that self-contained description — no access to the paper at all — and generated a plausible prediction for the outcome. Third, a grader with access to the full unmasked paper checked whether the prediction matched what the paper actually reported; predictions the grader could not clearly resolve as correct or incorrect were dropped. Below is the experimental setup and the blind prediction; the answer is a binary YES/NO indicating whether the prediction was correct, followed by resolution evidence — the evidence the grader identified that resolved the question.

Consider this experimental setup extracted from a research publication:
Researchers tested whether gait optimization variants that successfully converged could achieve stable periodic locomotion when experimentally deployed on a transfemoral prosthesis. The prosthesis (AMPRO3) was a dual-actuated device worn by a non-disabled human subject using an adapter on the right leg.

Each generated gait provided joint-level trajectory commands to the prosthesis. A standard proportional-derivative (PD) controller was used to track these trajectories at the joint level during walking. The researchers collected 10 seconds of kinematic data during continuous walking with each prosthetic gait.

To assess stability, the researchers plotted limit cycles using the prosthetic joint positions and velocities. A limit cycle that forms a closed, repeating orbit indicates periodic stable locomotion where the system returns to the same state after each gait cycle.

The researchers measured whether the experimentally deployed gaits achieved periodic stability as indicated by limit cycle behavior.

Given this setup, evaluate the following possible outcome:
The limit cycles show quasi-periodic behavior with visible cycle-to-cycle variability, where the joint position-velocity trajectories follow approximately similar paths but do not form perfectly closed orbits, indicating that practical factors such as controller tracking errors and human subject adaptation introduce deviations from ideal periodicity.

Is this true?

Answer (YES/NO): NO